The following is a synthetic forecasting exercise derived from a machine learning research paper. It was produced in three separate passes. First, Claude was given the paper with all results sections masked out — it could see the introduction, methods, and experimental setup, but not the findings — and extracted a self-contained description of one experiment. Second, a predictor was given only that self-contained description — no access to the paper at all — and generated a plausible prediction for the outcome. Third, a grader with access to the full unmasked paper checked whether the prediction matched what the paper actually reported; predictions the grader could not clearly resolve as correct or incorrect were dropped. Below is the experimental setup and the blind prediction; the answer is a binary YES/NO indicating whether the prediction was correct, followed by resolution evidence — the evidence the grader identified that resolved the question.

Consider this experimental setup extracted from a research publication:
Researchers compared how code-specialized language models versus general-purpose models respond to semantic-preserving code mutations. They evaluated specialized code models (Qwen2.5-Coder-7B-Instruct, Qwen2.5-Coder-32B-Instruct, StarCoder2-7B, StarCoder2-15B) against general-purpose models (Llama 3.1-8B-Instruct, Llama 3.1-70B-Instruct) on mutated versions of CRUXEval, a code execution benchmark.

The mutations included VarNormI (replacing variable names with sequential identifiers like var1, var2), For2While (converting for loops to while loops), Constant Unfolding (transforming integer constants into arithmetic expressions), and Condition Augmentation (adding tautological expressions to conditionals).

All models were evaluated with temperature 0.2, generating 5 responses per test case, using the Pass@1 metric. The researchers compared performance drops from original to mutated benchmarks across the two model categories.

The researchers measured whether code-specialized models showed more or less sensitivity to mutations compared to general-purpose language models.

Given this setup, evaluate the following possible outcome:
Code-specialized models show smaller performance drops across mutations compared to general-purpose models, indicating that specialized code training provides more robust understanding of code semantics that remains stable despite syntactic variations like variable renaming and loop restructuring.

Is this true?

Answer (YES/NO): NO